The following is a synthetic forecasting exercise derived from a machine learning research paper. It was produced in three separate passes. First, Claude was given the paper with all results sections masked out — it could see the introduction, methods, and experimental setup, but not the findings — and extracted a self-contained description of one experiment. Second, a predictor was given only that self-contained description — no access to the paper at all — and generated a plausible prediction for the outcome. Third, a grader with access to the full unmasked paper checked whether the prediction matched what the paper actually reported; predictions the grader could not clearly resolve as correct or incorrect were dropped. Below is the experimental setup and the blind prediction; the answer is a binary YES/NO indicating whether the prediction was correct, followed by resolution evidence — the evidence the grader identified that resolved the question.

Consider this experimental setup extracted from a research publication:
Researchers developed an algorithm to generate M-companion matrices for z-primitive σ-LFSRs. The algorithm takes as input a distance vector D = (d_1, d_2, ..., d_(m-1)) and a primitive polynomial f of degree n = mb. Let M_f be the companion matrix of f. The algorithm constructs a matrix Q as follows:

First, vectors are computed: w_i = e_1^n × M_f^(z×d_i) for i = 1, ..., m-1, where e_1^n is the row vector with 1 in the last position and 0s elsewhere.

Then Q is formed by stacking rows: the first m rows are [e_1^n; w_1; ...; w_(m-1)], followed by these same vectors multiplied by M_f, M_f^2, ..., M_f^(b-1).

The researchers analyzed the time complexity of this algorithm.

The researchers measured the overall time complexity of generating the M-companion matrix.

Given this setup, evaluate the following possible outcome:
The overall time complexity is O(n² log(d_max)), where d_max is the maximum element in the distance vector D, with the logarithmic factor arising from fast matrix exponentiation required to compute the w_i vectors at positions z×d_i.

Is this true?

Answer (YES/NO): NO